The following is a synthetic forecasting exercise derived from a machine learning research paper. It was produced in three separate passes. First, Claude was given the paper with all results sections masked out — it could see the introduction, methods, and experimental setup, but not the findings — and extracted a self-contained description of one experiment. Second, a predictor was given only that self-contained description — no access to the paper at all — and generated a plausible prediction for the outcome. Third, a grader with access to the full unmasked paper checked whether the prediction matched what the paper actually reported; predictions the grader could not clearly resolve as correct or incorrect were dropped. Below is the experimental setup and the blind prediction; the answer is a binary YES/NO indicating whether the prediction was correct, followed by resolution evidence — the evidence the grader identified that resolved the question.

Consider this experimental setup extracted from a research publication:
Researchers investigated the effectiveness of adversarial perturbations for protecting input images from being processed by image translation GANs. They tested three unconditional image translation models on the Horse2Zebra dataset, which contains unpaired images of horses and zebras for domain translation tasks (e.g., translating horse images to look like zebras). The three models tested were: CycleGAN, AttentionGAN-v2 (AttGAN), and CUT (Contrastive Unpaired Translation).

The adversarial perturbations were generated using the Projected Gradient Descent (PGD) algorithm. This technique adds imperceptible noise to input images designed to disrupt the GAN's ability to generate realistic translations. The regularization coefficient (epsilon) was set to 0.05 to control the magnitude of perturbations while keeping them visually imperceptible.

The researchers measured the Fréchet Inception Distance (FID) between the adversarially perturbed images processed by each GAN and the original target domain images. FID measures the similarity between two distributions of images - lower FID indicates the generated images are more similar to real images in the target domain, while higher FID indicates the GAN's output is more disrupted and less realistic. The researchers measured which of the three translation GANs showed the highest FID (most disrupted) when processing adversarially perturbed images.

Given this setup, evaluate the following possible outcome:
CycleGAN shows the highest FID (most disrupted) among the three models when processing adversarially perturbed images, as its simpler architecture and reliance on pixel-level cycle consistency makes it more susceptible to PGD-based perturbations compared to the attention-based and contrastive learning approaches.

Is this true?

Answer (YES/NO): NO